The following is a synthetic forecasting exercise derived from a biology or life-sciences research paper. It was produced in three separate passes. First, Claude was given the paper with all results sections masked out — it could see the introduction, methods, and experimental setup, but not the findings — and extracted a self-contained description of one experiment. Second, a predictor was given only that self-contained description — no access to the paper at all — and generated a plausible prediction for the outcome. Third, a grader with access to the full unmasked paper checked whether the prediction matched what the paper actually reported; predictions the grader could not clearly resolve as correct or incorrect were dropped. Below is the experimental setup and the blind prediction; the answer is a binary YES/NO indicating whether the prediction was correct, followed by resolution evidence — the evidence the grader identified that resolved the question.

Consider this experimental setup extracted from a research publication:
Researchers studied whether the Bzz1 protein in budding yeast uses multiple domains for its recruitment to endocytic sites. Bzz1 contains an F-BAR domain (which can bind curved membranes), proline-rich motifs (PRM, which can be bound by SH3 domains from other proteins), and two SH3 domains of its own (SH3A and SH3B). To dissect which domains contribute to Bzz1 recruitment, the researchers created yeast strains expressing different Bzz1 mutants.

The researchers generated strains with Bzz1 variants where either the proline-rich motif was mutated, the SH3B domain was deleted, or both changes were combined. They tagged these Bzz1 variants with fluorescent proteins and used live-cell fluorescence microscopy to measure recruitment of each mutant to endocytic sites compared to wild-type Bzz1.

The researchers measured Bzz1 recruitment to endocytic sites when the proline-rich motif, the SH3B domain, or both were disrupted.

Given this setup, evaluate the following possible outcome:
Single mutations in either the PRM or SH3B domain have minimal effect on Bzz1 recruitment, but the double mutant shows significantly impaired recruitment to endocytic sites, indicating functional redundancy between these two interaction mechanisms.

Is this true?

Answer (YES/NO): NO